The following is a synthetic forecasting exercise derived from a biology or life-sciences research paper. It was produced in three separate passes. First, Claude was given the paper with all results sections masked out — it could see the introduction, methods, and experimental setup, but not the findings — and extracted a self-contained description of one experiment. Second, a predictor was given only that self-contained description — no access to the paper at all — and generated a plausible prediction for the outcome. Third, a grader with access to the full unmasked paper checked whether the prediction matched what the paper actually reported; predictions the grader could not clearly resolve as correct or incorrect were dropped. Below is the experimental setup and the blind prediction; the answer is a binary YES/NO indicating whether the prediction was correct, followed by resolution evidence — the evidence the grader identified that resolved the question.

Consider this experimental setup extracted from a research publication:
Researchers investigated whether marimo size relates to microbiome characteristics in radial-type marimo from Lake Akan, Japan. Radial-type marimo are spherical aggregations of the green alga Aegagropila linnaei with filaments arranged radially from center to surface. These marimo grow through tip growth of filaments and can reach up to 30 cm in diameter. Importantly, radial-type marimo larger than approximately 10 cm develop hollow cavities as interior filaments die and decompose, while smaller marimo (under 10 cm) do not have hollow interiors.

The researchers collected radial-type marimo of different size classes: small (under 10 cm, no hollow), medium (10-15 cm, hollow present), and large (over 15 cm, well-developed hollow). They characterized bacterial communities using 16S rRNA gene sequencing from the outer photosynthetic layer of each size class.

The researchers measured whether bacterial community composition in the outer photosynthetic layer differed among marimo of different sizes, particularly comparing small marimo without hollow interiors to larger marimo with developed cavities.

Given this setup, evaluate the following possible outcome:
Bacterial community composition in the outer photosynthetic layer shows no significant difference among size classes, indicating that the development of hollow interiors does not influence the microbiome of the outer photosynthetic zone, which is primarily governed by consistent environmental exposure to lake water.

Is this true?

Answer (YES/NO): NO